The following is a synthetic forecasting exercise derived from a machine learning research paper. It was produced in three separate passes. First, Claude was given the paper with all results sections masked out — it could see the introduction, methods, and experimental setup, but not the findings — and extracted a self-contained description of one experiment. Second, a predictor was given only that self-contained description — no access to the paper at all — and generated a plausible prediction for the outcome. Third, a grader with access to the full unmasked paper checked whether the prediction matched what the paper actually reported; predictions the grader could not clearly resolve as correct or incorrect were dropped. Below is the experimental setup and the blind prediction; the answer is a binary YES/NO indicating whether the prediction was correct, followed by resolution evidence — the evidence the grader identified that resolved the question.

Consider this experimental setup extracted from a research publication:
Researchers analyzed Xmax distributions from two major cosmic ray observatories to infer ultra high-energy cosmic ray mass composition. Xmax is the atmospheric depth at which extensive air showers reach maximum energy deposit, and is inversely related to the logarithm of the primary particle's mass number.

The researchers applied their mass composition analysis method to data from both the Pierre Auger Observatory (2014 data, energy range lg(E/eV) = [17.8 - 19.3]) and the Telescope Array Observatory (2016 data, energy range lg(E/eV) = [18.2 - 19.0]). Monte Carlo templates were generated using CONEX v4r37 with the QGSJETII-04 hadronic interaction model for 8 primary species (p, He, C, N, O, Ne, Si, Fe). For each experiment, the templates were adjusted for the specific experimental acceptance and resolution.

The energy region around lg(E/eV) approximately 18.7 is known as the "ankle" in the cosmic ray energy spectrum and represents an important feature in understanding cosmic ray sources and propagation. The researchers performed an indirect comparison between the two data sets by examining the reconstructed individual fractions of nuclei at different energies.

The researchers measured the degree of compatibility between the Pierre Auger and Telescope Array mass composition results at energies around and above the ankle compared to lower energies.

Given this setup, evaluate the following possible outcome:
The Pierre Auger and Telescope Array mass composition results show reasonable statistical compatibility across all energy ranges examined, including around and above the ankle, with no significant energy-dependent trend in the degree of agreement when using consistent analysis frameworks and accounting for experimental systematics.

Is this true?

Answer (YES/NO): NO